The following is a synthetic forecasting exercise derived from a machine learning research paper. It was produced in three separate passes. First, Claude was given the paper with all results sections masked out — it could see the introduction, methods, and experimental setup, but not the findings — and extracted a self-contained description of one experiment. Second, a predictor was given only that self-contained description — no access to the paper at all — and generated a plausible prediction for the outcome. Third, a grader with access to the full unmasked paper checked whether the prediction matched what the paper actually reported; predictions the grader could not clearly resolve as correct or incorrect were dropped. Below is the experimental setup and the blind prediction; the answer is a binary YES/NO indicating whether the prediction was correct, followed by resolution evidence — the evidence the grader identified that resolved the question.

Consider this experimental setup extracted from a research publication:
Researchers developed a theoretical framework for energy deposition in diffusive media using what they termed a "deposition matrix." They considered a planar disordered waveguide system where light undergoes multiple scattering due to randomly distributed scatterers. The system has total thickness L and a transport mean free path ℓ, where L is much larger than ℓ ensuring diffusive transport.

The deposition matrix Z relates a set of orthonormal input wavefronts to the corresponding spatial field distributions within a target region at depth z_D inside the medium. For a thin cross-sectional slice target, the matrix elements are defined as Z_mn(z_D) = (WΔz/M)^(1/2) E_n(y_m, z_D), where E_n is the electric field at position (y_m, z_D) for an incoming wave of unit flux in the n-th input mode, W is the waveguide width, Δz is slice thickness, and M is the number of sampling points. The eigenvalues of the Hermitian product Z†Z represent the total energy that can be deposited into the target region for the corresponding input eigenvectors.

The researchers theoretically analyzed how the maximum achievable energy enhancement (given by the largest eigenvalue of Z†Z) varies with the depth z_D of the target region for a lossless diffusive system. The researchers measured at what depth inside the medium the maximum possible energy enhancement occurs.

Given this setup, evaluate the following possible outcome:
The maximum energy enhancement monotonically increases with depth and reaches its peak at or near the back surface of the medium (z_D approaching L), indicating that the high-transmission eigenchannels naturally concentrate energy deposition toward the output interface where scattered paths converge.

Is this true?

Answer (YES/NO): NO